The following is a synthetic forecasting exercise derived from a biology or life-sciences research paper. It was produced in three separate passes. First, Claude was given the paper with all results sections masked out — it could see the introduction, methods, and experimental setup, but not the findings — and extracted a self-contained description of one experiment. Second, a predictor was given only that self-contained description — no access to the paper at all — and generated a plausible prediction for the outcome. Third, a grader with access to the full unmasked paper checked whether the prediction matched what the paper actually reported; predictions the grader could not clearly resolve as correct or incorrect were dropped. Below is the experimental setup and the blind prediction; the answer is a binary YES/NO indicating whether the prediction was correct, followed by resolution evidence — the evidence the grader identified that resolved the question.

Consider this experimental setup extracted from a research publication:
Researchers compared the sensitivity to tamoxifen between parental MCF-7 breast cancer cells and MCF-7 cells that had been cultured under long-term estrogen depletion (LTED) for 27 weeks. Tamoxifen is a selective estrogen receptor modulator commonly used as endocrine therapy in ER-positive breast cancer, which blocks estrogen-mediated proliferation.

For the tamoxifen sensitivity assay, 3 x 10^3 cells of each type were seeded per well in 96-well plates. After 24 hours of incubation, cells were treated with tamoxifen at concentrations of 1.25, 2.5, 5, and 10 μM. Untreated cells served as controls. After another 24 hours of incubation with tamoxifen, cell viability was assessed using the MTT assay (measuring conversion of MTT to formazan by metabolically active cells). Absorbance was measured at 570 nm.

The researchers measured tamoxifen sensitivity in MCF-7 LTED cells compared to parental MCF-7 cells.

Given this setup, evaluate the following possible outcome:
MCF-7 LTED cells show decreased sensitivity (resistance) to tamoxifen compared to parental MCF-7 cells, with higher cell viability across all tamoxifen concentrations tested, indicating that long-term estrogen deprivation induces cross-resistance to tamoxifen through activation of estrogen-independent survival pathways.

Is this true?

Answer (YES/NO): YES